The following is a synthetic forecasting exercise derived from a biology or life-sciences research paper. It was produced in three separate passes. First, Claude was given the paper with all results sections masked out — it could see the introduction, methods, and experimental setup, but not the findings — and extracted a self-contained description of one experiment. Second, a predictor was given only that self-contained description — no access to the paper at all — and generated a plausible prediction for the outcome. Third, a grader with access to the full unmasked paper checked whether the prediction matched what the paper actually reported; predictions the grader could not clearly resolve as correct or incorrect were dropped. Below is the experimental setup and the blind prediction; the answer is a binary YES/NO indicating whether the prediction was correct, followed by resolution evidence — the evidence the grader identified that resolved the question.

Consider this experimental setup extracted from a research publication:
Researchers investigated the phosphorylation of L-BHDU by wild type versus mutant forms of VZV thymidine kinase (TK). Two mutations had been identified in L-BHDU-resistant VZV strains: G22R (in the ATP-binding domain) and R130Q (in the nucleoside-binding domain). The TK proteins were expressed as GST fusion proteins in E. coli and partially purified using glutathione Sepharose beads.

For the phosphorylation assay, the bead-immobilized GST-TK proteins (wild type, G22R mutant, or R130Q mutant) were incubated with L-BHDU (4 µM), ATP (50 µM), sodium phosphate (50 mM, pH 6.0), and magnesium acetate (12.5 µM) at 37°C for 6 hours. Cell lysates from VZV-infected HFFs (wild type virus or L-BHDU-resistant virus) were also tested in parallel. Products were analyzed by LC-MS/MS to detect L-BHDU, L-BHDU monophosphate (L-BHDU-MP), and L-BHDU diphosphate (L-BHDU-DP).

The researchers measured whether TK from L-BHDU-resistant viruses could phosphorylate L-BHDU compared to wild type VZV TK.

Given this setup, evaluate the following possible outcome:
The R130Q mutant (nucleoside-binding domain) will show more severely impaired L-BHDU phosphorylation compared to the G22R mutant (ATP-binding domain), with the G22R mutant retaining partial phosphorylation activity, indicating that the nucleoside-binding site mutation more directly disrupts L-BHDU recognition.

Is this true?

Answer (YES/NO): NO